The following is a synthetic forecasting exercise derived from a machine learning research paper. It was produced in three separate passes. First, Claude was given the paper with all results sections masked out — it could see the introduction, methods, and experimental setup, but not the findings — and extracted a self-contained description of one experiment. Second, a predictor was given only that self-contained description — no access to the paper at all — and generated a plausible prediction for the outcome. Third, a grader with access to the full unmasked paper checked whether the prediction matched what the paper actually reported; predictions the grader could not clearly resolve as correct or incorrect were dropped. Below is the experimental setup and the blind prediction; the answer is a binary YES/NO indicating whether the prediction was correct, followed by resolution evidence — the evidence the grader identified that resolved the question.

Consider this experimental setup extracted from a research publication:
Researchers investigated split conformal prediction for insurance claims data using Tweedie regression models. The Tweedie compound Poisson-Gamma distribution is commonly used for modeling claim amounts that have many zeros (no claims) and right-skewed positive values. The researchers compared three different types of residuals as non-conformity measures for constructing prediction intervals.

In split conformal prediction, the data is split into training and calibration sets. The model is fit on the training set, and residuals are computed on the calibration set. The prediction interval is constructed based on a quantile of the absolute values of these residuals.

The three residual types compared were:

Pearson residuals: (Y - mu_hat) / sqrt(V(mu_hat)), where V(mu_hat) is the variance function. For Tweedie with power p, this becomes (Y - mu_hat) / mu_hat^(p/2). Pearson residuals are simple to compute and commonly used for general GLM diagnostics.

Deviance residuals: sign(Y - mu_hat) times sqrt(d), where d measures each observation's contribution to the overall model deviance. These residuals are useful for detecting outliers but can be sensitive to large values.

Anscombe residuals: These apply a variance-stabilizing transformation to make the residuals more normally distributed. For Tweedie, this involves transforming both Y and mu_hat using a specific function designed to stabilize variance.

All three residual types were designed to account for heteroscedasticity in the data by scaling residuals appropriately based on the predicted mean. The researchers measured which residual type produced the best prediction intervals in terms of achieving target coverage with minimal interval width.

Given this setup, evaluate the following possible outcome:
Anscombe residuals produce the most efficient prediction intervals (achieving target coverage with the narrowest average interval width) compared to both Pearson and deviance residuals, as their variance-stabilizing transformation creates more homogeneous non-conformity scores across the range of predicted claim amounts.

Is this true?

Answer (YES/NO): NO